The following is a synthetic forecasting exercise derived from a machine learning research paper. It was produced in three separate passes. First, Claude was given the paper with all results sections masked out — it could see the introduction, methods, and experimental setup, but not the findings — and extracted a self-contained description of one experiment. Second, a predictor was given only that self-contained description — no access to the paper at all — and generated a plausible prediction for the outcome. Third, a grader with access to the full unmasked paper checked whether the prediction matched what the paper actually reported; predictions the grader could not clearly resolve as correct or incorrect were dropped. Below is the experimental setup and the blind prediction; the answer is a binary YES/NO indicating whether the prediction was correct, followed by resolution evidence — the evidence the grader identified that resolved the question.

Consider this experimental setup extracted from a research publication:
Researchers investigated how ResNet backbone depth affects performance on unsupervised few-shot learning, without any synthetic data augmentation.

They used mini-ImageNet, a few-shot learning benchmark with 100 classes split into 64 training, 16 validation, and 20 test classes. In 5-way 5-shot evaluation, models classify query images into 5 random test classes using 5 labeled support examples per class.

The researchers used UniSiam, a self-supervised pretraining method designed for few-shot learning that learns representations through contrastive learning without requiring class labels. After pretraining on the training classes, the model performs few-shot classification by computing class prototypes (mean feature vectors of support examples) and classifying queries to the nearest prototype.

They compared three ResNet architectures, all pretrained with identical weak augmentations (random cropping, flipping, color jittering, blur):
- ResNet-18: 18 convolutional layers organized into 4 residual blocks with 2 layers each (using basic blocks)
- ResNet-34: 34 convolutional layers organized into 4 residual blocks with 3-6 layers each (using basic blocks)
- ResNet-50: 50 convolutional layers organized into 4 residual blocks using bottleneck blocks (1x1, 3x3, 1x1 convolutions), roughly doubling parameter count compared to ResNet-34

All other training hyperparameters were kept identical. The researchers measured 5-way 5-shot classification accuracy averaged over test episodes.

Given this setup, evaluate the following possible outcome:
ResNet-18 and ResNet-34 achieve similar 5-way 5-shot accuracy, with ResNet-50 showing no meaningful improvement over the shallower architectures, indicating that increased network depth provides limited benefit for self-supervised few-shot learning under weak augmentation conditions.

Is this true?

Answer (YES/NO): NO